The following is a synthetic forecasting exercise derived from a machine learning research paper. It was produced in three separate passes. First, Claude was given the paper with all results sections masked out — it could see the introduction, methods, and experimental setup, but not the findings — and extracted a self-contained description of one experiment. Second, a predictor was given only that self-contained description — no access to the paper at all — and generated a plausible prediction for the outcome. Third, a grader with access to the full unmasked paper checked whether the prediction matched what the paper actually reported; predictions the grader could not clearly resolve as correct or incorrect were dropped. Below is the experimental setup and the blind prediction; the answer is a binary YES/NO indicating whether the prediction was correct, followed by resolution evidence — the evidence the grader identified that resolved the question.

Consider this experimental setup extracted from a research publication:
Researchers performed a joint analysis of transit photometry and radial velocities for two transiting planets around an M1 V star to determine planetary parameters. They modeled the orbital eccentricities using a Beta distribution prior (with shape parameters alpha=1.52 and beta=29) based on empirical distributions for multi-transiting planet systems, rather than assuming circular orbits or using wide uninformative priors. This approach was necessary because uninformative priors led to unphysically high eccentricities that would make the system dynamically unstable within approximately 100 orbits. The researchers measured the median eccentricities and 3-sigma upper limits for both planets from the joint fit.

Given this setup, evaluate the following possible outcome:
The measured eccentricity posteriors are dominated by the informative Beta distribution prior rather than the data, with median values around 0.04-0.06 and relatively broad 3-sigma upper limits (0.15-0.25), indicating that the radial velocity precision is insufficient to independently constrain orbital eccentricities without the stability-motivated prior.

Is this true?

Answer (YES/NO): YES